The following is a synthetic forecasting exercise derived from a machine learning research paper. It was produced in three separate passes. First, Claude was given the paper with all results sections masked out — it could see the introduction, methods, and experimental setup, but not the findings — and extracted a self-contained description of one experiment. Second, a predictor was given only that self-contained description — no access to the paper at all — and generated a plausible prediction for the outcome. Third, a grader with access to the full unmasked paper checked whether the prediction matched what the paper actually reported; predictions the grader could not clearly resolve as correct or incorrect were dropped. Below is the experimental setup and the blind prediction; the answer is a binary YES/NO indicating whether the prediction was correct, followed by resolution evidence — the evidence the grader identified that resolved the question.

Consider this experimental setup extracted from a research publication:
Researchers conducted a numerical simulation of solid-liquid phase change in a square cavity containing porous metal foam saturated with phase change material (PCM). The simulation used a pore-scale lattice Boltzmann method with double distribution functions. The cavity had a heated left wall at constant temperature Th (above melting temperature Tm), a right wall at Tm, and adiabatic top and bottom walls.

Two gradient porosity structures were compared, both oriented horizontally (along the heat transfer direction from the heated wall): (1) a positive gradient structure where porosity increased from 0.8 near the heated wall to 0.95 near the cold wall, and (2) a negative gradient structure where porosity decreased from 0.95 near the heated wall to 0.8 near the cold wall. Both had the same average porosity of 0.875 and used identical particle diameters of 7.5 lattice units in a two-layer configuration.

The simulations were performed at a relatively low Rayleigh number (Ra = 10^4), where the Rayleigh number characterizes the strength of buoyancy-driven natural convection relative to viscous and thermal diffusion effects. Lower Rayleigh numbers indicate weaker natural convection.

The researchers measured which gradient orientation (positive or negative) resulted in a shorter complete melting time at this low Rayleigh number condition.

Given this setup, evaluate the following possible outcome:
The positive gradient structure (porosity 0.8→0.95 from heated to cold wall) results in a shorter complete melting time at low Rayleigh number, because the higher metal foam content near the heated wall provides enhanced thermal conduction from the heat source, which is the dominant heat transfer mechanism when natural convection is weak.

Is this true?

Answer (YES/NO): YES